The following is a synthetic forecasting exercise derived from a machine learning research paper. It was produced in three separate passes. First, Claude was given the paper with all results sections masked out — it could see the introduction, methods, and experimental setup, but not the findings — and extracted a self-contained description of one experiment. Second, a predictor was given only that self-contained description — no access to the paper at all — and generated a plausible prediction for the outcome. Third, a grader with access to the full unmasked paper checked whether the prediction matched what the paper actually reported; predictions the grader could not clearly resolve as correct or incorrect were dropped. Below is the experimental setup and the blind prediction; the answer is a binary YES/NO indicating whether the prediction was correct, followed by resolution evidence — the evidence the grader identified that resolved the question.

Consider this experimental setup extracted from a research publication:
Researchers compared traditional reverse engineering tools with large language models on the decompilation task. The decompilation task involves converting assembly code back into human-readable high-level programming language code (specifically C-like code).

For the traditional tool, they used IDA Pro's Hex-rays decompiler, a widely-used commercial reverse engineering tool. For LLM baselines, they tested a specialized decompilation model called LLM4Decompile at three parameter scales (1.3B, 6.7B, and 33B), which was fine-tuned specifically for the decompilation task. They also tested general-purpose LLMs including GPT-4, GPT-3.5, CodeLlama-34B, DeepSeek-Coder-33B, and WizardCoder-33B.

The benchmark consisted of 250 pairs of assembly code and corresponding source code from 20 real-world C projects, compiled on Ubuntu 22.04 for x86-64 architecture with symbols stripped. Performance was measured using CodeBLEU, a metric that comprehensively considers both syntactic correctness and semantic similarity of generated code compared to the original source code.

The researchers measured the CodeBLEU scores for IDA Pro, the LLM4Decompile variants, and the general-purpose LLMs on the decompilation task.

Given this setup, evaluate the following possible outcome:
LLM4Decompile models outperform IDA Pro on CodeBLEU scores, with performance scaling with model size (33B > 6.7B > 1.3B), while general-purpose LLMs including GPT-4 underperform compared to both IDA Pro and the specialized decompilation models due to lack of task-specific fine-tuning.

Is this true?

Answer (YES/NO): NO